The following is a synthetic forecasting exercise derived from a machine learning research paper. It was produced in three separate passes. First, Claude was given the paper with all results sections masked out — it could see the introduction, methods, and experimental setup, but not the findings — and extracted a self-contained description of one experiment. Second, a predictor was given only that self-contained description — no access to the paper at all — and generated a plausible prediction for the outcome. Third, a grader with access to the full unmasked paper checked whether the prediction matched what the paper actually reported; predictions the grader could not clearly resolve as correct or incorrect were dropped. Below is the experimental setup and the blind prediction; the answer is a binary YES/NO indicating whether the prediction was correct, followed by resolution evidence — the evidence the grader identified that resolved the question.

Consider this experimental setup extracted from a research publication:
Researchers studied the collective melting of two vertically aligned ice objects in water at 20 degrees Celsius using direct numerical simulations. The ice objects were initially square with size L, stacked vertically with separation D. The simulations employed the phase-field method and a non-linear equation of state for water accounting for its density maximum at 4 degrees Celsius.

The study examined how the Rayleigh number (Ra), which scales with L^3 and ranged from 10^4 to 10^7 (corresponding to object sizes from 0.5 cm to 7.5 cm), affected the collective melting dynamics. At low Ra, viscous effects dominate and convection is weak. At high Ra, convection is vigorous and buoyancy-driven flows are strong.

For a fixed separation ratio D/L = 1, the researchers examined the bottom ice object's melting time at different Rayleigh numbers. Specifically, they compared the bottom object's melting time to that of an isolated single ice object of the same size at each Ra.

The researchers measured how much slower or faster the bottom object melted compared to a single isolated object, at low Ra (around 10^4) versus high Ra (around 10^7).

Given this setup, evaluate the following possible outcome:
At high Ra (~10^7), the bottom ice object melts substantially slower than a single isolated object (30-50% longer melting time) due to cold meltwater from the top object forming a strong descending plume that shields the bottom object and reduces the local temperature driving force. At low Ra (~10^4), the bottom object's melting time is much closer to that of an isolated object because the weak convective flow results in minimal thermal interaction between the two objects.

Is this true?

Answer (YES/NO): NO